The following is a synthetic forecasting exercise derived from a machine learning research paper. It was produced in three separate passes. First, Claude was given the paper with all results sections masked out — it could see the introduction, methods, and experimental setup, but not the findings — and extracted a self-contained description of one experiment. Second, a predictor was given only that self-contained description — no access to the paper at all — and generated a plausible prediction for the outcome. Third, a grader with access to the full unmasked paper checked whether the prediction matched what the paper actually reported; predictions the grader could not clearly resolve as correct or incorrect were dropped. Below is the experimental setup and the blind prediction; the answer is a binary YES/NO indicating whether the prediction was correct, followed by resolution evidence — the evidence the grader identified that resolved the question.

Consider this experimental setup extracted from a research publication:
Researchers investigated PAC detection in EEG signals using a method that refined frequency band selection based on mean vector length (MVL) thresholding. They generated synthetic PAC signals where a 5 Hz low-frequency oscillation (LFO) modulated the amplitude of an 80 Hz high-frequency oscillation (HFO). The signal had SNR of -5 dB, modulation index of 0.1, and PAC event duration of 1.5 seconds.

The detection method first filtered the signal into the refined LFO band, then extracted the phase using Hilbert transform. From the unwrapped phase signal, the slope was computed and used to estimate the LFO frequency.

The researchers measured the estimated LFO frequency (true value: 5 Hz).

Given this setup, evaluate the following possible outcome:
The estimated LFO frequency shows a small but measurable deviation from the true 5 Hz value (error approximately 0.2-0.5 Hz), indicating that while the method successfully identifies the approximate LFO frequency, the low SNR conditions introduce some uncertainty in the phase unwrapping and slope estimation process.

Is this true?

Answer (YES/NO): NO